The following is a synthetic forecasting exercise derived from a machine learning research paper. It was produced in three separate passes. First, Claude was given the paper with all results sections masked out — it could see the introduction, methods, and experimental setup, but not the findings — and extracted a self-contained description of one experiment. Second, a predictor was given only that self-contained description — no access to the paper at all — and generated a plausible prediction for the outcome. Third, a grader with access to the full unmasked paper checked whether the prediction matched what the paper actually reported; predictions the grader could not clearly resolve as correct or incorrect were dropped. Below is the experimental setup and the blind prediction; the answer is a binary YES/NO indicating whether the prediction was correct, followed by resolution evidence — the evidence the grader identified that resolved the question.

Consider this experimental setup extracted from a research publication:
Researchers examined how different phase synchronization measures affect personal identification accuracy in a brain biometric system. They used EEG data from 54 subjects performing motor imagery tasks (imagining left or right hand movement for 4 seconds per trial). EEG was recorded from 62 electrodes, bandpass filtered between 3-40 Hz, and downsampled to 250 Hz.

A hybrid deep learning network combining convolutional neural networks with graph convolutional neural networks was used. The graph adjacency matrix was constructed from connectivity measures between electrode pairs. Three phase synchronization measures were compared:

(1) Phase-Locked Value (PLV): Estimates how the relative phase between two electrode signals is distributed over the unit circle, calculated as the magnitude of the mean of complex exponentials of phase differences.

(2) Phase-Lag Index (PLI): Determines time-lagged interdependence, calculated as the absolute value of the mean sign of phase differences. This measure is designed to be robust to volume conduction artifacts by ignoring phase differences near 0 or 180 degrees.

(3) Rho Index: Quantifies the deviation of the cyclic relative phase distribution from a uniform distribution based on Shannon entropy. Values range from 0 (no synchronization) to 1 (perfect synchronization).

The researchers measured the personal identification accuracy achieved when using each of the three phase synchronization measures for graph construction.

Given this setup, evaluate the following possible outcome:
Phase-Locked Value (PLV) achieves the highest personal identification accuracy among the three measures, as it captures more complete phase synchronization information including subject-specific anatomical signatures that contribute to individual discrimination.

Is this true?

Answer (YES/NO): NO